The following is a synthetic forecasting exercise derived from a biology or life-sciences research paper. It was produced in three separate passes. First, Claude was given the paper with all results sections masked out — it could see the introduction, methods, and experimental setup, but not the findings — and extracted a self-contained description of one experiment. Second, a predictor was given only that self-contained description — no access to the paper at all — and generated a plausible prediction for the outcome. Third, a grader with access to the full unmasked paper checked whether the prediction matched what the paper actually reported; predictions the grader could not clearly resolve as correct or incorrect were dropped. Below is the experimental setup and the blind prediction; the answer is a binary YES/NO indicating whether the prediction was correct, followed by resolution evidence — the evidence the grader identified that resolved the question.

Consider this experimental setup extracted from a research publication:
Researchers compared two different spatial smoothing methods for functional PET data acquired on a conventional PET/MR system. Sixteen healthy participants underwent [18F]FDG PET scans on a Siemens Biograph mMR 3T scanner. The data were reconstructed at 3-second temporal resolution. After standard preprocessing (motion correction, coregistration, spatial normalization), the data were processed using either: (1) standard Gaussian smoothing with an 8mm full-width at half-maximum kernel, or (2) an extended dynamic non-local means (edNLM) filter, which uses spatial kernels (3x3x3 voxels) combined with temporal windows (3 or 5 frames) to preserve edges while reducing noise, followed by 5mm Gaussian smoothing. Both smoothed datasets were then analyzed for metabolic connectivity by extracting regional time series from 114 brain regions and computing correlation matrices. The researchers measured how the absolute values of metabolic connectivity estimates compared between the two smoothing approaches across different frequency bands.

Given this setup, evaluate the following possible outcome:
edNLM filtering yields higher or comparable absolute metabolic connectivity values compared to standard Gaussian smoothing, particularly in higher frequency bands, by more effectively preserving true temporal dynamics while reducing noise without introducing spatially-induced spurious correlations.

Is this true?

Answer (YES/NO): NO